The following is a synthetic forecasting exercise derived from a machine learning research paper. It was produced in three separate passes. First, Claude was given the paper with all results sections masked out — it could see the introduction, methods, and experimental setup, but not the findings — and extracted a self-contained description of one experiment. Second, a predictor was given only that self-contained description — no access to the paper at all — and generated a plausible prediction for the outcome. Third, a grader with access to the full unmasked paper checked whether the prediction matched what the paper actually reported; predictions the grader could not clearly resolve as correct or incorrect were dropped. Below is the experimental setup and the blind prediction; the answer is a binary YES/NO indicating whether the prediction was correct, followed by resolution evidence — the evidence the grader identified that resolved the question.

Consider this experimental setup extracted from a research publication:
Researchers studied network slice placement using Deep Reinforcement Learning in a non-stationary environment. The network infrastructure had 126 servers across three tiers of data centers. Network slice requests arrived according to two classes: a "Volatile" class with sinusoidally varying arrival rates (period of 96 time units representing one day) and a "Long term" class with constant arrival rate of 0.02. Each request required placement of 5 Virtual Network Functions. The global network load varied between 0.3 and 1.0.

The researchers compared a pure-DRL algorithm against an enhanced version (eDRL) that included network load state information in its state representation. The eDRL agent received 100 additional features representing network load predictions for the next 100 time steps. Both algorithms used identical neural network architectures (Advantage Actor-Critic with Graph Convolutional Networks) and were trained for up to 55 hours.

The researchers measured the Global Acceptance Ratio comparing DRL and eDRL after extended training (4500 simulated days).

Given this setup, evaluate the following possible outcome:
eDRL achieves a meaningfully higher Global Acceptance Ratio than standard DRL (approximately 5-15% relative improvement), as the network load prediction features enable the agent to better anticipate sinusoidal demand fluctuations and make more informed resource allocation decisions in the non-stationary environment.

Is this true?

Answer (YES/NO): NO